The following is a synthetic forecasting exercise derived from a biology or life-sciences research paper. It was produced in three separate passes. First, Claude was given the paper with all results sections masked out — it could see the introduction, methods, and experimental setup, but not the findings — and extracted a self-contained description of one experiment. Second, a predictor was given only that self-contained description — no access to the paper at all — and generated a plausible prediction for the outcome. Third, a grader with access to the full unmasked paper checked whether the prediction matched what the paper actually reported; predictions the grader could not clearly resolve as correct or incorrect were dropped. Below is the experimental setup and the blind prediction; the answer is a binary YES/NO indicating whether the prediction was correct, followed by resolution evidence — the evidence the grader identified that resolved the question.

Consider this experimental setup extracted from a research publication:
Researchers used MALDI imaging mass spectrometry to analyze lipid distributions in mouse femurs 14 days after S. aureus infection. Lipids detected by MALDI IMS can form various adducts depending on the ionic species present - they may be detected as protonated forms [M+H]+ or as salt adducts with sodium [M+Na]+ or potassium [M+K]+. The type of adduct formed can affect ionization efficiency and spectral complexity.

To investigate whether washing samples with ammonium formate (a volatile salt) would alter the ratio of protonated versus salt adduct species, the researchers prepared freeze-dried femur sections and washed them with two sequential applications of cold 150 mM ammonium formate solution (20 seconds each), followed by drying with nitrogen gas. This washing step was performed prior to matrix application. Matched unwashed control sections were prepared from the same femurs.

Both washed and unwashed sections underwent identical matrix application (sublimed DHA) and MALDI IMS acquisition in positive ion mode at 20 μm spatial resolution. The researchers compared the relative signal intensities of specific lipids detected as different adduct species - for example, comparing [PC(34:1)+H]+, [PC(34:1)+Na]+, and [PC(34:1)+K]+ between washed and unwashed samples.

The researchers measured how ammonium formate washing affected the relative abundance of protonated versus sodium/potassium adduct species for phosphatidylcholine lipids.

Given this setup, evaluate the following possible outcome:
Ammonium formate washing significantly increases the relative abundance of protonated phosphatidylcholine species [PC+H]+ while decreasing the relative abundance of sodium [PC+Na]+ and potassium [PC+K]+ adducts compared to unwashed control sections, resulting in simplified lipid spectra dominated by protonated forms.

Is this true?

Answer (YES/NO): YES